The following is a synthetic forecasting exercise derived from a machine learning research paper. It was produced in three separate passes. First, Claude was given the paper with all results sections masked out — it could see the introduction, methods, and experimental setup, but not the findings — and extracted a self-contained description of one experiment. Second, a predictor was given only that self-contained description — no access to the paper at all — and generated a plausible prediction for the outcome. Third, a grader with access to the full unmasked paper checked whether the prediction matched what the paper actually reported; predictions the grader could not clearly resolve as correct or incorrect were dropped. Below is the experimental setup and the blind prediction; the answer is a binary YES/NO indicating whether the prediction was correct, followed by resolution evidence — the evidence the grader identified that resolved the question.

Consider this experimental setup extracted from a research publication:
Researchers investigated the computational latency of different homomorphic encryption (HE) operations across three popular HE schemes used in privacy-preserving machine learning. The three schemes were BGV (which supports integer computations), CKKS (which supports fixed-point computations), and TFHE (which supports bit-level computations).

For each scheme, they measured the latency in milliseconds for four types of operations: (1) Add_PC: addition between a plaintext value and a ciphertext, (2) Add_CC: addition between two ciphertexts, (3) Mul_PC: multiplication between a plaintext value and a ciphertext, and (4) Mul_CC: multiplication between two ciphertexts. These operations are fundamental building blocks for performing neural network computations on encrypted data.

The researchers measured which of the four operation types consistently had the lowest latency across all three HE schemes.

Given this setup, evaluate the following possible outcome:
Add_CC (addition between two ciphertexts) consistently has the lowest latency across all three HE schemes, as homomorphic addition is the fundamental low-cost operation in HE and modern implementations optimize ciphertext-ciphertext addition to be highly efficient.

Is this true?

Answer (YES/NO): NO